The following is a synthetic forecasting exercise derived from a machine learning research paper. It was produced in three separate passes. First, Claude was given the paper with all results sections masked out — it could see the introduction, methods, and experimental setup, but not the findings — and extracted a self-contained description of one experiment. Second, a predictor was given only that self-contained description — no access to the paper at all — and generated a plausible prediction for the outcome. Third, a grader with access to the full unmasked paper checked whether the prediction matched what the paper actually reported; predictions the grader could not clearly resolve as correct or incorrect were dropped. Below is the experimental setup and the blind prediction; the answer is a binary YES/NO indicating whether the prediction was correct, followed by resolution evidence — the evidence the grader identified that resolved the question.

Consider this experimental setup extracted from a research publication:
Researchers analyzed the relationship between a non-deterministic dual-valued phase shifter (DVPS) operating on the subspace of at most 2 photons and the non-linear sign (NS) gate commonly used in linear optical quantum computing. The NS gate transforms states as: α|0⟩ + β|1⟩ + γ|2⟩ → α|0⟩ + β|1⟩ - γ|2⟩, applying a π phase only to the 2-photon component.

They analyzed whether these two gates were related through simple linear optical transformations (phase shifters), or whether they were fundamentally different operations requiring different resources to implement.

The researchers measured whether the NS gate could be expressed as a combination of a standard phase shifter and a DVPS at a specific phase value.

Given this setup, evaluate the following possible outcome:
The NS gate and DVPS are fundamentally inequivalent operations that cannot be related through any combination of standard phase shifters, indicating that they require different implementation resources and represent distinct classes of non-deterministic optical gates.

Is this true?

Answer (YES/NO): NO